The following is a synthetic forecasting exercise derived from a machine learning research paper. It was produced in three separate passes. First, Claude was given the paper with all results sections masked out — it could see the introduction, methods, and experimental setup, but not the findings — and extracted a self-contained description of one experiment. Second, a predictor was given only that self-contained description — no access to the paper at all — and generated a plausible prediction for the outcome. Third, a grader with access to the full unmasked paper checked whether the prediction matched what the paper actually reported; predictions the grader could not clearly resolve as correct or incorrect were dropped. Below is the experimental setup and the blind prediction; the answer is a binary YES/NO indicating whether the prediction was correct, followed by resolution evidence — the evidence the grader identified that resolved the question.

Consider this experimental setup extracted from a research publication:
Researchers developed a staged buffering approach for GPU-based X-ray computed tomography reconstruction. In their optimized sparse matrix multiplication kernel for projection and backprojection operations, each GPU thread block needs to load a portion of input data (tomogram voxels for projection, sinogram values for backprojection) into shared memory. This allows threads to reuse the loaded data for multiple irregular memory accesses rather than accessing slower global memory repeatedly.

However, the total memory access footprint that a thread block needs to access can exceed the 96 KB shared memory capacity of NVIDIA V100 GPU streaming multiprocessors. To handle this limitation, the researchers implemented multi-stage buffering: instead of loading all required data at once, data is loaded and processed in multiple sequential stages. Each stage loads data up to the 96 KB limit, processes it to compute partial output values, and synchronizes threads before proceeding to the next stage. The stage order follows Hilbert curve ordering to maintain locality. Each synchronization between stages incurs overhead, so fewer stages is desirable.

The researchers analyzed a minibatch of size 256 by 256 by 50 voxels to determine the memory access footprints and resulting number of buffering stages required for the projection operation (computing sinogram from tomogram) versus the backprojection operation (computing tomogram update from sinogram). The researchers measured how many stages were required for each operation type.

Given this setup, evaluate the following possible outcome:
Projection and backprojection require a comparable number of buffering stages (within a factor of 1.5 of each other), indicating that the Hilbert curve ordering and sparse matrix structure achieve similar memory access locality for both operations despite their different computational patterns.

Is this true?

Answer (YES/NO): YES